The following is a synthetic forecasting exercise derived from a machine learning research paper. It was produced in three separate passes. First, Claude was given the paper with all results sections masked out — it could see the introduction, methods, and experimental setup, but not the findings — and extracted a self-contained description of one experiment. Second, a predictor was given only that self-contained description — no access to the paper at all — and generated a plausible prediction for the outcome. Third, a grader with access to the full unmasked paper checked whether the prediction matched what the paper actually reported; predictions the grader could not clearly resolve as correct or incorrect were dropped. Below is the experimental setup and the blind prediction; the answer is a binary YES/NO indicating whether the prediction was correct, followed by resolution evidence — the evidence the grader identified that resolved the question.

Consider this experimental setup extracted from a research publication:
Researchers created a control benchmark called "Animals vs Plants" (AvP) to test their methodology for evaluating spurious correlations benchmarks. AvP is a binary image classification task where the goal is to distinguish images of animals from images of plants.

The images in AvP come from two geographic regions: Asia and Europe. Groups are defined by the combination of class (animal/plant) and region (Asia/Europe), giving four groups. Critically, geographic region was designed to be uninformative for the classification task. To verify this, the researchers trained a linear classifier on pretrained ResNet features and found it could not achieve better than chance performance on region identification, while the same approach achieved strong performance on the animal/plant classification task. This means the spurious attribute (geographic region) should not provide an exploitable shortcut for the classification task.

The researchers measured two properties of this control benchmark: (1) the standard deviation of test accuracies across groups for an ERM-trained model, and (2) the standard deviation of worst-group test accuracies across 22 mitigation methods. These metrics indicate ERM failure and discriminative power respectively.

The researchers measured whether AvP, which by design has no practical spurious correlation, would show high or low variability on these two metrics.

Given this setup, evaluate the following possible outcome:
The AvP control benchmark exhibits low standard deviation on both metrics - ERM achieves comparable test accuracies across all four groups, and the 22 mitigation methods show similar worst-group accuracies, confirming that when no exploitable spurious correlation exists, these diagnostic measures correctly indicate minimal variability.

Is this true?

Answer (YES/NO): NO